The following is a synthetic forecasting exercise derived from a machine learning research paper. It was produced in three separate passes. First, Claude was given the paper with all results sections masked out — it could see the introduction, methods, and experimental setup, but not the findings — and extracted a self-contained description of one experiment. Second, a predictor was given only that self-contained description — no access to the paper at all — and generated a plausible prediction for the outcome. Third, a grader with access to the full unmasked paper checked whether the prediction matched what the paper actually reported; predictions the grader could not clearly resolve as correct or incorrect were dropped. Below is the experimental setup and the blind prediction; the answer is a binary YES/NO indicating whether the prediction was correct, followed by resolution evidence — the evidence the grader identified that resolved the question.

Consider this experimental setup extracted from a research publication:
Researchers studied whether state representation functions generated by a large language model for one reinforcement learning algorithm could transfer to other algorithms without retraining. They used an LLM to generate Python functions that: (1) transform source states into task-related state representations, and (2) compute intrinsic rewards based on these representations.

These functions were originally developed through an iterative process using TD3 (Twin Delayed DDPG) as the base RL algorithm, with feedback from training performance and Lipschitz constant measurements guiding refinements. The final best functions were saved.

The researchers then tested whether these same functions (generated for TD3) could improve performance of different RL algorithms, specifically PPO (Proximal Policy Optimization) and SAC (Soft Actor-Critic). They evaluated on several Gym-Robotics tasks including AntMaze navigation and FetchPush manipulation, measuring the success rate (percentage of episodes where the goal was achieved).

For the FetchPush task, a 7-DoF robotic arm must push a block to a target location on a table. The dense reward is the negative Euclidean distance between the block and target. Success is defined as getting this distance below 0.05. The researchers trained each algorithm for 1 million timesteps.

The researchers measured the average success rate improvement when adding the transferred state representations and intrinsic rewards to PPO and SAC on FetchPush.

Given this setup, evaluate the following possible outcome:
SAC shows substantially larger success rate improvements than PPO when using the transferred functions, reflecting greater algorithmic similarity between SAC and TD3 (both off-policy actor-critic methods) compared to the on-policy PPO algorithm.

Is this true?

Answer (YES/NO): NO